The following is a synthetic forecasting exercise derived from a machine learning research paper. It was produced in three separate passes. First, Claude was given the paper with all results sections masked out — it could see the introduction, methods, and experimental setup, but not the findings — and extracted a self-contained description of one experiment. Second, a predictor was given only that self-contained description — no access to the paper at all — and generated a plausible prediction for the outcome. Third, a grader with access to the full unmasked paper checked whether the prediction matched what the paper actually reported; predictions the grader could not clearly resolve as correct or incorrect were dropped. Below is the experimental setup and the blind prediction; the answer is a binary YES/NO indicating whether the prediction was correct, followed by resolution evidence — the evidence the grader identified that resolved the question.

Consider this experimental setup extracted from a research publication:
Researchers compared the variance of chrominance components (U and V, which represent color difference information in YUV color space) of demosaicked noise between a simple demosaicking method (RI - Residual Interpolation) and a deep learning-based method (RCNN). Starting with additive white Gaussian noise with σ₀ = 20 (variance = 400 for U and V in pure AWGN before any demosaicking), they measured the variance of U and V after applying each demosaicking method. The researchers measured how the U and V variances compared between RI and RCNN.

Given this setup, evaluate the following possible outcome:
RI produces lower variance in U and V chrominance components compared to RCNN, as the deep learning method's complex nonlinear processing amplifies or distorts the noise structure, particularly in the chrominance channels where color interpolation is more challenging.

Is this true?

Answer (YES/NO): NO